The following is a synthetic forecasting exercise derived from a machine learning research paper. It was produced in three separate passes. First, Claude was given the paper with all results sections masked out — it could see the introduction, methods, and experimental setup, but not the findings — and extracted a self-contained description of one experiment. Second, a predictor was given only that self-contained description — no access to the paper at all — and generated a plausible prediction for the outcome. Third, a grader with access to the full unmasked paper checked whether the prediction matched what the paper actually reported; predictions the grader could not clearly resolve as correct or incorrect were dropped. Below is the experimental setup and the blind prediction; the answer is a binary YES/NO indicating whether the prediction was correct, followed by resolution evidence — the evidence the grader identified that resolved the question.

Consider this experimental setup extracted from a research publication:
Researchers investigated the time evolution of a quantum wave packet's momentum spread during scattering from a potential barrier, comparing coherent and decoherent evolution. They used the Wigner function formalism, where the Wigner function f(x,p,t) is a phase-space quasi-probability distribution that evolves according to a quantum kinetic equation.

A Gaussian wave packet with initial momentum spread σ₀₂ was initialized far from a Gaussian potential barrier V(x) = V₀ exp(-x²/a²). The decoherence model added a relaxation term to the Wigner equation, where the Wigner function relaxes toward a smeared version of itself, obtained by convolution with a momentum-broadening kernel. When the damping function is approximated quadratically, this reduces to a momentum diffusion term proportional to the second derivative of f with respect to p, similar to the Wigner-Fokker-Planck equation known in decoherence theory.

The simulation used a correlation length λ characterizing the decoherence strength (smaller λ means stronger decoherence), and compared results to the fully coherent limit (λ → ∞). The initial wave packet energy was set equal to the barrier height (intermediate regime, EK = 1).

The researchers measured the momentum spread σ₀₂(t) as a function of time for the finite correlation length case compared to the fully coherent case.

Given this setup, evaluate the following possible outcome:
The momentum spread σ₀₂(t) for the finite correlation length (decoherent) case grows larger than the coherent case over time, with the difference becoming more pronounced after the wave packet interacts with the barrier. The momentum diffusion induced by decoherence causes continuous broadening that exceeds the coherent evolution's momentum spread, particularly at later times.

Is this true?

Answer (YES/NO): YES